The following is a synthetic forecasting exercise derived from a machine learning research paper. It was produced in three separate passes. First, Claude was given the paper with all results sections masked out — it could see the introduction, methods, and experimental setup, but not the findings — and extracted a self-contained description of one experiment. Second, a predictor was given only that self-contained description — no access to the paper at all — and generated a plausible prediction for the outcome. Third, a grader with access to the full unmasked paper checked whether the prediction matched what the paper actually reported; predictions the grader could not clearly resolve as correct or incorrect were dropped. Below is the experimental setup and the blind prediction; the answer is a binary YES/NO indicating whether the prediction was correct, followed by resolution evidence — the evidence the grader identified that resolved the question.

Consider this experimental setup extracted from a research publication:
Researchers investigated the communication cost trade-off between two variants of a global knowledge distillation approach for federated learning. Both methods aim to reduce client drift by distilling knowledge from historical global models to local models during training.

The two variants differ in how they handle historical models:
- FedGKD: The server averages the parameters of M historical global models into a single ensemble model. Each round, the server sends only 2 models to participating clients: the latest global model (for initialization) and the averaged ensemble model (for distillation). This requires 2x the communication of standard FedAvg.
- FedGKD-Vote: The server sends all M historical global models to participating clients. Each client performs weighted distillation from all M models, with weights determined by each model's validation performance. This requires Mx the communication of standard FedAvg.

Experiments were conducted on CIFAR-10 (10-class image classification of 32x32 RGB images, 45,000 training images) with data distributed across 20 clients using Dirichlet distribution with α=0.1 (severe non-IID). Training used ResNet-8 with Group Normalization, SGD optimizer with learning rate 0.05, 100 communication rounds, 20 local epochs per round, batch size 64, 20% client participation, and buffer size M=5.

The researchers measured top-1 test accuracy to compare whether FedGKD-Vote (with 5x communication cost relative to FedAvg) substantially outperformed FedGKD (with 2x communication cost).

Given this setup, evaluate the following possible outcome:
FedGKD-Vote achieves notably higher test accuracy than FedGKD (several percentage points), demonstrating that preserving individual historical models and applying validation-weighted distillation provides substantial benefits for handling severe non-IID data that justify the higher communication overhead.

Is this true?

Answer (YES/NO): NO